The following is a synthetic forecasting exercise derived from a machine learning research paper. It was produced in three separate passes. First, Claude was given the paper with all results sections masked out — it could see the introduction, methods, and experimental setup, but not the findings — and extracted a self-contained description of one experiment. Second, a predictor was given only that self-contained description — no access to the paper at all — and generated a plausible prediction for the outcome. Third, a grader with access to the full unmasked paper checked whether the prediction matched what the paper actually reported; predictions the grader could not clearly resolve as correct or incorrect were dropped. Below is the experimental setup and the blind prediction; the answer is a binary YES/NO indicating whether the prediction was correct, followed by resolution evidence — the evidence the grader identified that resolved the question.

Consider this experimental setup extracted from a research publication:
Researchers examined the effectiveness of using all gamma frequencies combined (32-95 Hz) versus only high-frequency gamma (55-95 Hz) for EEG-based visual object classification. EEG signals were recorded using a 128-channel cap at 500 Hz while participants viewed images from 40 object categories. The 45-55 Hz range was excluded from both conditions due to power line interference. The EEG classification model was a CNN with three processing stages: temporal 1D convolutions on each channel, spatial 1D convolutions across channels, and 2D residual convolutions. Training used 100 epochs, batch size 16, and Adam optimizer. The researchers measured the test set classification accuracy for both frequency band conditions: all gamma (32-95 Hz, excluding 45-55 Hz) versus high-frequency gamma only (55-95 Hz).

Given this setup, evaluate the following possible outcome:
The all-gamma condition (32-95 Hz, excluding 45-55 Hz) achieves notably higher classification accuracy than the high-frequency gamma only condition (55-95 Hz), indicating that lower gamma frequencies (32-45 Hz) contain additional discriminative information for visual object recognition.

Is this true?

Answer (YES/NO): NO